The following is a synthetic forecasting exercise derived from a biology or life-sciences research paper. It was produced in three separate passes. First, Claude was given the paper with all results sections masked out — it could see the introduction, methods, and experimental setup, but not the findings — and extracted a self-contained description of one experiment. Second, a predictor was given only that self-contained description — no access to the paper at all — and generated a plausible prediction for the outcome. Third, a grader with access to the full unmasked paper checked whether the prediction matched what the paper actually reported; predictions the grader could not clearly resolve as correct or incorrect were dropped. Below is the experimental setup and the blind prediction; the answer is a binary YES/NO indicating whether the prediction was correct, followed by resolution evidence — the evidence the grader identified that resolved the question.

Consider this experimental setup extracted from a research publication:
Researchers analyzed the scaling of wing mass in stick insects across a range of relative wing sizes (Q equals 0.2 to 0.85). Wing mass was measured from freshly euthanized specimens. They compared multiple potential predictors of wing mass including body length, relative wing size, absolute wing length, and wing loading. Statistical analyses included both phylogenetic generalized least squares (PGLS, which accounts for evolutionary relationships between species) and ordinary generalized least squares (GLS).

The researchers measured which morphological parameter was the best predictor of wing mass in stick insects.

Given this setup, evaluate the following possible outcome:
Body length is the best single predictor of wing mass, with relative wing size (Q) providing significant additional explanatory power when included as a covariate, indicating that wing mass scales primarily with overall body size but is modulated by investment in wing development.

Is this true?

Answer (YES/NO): NO